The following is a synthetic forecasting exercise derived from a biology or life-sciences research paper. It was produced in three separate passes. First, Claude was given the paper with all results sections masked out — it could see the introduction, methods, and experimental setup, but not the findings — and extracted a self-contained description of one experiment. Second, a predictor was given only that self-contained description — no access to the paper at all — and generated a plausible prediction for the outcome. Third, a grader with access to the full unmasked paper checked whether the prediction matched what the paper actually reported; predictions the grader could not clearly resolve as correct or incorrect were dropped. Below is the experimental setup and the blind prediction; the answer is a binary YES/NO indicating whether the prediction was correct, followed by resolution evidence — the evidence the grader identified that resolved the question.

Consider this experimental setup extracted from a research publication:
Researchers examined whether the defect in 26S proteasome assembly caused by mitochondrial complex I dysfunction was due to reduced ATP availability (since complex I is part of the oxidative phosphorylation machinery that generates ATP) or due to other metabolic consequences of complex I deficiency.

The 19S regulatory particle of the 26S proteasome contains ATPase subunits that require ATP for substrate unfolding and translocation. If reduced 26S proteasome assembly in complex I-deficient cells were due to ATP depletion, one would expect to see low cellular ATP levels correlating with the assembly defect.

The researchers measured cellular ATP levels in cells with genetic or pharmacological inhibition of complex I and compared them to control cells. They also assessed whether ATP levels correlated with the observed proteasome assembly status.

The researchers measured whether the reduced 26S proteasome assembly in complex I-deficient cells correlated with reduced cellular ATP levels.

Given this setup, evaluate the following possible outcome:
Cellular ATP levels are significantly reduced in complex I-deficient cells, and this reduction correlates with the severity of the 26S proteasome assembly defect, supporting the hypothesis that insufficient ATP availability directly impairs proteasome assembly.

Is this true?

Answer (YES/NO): NO